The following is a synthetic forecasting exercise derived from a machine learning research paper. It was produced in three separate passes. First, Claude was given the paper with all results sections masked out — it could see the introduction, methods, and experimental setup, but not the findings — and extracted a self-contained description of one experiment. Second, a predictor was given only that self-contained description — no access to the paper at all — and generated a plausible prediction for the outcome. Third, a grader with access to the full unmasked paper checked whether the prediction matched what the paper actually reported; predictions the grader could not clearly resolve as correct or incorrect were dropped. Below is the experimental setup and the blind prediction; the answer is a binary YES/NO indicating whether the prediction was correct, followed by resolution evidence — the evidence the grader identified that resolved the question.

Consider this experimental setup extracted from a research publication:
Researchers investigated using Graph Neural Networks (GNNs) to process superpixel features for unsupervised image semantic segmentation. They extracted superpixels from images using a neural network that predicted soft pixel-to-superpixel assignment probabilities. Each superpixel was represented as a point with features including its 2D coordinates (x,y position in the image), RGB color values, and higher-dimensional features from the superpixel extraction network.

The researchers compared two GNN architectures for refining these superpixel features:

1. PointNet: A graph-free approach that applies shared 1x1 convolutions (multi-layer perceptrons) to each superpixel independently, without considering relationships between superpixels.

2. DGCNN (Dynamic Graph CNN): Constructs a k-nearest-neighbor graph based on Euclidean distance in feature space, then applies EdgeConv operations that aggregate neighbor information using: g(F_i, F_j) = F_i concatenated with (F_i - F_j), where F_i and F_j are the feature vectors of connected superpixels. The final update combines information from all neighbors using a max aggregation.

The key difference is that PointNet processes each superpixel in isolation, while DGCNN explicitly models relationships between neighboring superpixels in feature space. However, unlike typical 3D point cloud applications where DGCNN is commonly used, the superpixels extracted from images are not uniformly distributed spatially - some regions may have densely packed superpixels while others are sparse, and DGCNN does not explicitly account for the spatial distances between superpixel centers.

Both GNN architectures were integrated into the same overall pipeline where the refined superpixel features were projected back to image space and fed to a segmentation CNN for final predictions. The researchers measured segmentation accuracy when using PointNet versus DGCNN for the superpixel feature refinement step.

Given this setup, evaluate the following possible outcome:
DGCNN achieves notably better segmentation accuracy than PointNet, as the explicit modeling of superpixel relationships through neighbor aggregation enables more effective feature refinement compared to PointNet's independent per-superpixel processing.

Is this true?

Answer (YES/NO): NO